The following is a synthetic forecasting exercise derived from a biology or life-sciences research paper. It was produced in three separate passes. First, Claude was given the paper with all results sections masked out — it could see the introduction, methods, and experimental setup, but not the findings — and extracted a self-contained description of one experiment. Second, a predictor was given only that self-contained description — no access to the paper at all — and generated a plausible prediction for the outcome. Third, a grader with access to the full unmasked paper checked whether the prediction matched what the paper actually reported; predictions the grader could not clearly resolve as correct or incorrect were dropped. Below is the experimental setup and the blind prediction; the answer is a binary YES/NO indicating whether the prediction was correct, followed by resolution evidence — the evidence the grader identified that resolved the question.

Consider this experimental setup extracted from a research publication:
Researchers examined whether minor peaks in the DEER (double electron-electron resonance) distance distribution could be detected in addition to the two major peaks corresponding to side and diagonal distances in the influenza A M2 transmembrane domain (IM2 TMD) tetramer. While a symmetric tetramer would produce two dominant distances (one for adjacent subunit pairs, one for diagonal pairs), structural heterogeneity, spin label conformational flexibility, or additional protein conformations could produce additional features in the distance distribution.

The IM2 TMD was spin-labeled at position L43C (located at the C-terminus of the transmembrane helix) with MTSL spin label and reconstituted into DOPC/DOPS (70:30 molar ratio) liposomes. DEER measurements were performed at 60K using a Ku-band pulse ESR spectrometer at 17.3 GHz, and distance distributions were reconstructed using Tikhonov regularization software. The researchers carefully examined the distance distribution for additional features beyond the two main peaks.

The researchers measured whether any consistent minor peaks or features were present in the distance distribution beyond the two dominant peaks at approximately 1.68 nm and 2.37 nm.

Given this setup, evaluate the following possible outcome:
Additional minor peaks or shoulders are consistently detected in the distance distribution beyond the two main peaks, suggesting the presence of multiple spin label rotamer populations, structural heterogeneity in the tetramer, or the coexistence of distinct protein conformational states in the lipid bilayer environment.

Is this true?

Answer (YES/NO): YES